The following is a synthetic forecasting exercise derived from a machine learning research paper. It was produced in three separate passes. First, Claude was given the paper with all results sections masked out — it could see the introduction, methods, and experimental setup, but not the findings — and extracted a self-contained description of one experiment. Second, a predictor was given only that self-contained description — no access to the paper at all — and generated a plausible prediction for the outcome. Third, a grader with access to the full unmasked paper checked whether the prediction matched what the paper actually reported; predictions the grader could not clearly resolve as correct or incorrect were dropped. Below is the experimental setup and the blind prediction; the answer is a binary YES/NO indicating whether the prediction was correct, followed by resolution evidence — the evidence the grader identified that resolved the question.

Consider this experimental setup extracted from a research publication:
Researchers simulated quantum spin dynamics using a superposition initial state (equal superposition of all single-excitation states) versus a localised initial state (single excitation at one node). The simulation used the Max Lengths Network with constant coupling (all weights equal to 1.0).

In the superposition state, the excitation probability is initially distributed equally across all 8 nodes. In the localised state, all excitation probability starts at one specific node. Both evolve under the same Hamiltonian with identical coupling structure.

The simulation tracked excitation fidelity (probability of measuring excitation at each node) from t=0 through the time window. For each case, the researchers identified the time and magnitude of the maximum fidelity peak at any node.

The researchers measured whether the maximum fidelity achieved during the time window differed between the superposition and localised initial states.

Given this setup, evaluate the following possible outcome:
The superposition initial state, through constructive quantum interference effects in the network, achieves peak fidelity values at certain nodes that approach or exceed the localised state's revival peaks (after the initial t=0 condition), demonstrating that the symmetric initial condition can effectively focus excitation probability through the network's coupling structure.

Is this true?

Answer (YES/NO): NO